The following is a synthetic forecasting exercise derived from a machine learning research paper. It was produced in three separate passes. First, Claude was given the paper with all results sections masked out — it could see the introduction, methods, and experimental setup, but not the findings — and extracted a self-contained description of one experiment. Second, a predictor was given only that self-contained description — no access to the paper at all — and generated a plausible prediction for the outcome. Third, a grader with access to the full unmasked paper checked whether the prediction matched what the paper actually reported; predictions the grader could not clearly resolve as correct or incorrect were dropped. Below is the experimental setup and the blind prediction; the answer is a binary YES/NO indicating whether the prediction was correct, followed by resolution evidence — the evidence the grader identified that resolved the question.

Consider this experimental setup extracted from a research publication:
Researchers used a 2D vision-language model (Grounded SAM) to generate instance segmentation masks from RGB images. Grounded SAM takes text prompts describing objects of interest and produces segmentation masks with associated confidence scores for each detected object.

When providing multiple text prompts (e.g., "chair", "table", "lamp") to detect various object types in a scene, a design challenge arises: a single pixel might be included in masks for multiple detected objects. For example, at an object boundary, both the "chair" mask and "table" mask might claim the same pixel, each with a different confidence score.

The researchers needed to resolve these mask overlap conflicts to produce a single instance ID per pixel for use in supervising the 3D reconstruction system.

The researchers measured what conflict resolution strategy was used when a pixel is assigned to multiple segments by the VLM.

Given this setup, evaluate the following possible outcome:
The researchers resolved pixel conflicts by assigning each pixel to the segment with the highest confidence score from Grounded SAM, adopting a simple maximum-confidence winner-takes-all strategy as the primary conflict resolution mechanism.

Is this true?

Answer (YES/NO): YES